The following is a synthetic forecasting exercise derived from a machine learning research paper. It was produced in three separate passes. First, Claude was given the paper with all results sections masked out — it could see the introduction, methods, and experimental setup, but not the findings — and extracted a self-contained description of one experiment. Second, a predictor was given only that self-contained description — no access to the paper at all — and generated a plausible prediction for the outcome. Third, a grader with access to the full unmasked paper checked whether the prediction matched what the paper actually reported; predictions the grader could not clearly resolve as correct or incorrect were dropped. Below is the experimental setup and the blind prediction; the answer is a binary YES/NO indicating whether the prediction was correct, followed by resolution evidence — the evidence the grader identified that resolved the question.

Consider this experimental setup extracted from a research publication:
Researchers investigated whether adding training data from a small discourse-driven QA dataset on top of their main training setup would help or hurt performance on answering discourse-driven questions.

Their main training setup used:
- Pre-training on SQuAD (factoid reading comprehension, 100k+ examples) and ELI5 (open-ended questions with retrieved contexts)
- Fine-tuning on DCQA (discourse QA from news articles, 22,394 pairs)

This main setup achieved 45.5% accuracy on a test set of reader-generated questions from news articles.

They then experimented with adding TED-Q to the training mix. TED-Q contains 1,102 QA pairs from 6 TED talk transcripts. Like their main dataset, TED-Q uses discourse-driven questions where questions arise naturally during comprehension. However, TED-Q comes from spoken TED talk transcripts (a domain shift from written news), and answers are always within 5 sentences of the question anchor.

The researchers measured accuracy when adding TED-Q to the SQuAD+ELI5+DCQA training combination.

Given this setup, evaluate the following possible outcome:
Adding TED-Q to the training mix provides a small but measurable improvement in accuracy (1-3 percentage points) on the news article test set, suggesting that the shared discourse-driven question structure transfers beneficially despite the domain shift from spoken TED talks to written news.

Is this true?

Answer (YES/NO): NO